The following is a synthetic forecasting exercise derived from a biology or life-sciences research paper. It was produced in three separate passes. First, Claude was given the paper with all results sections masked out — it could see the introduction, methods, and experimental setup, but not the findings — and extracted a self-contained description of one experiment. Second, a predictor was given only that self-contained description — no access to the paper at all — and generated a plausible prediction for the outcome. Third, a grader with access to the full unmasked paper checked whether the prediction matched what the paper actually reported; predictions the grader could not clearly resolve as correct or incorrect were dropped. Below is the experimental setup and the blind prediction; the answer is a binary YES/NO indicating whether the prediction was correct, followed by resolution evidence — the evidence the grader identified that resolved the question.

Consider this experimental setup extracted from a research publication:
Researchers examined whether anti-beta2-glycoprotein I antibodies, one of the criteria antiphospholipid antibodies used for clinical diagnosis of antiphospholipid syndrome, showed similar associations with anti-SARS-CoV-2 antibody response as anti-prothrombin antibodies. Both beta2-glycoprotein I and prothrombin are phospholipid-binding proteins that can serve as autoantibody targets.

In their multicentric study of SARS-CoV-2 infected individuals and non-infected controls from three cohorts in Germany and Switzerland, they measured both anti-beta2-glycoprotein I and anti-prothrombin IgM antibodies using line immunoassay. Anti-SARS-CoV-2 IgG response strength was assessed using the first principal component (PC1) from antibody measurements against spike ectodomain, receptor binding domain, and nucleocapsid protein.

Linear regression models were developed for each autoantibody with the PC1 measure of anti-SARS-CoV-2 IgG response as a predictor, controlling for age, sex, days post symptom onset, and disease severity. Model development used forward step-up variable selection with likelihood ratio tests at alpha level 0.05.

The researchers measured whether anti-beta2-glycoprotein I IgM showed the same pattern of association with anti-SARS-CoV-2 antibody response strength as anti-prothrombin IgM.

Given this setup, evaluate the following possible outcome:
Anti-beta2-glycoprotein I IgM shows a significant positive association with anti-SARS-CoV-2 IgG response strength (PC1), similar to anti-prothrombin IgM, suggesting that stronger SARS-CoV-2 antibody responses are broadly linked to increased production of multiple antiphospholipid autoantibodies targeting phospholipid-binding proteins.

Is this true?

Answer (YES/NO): NO